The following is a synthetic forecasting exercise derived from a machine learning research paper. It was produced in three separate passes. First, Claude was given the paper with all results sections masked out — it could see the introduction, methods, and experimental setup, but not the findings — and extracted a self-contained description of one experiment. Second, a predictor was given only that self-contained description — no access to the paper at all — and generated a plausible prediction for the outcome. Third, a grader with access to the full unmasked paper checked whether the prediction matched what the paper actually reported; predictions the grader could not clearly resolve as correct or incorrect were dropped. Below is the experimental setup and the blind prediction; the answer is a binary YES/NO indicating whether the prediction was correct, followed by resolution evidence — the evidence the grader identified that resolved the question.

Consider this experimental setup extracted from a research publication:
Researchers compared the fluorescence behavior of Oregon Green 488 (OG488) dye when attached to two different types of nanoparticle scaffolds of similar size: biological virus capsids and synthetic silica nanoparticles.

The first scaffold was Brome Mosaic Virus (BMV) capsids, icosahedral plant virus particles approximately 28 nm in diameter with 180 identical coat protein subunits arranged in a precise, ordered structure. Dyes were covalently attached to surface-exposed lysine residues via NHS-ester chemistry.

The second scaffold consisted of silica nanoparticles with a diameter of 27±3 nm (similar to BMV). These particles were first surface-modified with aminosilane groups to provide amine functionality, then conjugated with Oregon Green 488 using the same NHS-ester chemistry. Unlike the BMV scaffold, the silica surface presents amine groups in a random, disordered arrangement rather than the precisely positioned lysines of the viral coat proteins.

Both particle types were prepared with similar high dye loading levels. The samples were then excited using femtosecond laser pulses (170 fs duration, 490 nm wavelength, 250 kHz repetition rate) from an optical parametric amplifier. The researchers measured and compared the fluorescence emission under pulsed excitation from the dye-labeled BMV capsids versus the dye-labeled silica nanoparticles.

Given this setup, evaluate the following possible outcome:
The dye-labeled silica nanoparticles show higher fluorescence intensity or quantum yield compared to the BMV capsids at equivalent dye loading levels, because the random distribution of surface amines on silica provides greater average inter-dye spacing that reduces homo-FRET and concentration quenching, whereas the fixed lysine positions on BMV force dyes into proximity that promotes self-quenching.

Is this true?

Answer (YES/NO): NO